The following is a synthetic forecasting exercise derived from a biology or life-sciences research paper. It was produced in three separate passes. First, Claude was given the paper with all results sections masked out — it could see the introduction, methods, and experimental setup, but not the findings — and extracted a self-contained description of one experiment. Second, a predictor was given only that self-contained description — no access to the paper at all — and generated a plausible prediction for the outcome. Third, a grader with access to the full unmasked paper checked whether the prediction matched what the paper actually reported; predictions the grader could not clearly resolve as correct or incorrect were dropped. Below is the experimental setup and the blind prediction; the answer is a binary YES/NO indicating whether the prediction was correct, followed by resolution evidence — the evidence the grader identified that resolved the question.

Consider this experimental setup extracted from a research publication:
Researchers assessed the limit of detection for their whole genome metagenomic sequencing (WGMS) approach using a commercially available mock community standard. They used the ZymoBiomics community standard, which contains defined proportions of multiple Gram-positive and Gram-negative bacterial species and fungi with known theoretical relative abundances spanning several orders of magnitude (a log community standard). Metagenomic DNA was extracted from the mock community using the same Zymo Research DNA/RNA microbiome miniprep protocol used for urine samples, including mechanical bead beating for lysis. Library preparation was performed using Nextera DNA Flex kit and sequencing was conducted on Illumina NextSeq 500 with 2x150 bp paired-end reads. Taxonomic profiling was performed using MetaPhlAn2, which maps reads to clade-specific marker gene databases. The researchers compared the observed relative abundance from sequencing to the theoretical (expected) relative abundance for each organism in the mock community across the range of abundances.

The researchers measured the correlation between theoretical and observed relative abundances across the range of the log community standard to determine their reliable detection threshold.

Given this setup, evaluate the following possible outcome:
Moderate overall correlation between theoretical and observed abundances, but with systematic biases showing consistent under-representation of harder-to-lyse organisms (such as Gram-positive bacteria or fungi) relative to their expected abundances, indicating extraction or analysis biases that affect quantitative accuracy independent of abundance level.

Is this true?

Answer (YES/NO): NO